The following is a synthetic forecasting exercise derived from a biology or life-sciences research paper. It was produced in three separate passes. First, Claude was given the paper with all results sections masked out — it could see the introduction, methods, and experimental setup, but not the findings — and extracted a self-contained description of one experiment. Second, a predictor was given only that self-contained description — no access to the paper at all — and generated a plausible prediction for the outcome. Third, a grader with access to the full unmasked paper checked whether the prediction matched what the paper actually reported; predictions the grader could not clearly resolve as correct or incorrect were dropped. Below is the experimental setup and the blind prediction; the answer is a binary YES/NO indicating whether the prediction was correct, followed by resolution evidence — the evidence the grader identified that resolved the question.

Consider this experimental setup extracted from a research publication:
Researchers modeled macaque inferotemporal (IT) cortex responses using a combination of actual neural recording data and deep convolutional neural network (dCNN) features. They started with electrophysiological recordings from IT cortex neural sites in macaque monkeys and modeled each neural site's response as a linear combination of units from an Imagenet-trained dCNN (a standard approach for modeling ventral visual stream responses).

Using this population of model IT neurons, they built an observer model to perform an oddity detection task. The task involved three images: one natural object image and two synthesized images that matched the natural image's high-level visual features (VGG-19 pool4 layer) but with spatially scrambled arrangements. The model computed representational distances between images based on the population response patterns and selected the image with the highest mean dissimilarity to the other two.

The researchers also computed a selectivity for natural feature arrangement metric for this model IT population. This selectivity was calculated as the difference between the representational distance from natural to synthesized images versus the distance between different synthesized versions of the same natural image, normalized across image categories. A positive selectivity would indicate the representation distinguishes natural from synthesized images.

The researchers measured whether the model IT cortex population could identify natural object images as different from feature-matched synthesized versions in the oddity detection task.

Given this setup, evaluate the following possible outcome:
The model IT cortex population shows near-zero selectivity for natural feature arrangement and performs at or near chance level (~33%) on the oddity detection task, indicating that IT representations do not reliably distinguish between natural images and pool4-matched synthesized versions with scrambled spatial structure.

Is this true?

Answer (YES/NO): YES